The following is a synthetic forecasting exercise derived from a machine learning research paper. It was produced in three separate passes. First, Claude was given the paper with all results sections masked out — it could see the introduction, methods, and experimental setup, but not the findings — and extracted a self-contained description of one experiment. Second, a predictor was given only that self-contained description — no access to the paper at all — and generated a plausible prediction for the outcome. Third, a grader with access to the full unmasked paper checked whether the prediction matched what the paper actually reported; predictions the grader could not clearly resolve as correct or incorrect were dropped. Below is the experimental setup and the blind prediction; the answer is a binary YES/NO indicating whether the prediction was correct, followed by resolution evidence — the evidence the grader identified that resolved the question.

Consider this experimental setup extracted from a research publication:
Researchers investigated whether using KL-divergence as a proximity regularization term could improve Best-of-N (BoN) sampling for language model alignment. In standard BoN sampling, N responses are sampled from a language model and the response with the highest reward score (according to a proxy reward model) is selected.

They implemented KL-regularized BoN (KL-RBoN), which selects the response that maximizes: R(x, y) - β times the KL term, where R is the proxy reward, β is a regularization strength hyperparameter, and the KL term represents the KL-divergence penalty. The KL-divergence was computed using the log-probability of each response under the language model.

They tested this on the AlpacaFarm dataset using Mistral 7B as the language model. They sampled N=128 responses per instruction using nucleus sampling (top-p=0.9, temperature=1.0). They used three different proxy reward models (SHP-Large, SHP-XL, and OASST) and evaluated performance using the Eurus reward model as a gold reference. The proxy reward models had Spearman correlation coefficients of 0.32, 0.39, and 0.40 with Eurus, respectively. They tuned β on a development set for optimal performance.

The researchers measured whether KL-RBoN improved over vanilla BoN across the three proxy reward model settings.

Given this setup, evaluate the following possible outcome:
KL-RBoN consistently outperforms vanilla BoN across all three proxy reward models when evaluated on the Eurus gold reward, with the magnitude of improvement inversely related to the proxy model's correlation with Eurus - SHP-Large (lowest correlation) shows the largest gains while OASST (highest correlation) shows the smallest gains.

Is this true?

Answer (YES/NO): NO